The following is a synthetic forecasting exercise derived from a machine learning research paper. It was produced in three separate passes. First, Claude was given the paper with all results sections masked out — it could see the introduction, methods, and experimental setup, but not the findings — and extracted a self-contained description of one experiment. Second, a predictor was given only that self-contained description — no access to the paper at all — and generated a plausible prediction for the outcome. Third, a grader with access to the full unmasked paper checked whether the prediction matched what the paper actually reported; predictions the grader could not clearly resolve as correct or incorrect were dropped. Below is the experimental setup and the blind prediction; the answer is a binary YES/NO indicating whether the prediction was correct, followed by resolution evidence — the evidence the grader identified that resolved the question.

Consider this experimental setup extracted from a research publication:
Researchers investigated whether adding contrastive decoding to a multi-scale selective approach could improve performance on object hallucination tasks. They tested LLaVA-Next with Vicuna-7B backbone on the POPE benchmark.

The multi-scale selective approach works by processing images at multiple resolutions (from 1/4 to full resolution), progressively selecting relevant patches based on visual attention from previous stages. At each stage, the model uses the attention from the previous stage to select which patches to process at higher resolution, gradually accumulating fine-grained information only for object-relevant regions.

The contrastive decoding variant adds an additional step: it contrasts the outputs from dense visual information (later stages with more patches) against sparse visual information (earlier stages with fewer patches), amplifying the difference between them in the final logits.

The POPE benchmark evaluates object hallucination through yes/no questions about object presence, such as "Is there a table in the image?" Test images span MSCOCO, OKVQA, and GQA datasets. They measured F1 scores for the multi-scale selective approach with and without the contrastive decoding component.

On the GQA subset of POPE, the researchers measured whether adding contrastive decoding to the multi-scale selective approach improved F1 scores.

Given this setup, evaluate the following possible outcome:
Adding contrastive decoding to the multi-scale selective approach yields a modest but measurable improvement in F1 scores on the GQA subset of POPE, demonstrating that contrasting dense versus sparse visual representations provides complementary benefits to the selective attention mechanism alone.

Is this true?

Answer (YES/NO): YES